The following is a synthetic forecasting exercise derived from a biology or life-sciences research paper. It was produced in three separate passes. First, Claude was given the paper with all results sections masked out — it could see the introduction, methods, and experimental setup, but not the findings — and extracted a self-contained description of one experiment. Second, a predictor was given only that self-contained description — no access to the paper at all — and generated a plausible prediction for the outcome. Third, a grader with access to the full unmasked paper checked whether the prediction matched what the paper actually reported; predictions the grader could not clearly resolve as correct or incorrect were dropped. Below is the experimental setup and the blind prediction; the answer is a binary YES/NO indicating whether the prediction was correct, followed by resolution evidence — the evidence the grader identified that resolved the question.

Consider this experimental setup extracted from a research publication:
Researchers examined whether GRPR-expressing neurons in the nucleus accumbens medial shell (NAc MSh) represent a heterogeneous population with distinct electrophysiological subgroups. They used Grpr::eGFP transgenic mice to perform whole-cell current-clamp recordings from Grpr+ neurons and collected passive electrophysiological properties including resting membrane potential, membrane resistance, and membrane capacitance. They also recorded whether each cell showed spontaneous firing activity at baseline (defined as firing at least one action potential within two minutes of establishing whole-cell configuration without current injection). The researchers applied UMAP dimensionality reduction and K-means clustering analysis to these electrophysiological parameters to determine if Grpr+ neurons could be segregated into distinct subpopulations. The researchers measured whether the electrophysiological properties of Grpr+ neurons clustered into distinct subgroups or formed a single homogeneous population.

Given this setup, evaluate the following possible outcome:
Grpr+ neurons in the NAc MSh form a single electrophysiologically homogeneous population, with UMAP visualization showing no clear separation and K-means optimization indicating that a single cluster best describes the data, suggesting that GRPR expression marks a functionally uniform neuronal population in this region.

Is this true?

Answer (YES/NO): NO